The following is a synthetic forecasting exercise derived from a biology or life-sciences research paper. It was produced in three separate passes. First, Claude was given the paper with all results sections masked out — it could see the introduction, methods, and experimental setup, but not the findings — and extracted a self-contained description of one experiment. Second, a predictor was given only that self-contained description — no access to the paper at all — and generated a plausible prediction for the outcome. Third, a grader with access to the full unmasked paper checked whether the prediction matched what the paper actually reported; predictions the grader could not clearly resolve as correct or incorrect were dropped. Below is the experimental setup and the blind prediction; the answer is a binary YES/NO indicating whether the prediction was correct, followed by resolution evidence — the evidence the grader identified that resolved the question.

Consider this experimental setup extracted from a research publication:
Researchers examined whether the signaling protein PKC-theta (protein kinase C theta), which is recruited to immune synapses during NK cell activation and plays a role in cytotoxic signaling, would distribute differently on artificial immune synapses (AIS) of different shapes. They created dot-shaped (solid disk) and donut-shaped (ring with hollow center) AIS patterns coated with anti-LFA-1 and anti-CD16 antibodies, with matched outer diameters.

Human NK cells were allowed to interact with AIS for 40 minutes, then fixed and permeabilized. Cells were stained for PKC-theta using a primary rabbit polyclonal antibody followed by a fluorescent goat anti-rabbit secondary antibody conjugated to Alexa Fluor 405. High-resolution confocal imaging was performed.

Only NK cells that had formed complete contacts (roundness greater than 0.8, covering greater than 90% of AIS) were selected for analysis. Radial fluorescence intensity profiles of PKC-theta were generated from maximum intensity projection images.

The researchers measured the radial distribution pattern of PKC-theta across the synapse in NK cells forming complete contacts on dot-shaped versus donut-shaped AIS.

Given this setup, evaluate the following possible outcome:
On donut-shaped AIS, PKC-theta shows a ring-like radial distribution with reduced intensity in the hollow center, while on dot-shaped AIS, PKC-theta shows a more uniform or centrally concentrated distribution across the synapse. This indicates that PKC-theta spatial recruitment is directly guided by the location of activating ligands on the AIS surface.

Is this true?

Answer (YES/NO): NO